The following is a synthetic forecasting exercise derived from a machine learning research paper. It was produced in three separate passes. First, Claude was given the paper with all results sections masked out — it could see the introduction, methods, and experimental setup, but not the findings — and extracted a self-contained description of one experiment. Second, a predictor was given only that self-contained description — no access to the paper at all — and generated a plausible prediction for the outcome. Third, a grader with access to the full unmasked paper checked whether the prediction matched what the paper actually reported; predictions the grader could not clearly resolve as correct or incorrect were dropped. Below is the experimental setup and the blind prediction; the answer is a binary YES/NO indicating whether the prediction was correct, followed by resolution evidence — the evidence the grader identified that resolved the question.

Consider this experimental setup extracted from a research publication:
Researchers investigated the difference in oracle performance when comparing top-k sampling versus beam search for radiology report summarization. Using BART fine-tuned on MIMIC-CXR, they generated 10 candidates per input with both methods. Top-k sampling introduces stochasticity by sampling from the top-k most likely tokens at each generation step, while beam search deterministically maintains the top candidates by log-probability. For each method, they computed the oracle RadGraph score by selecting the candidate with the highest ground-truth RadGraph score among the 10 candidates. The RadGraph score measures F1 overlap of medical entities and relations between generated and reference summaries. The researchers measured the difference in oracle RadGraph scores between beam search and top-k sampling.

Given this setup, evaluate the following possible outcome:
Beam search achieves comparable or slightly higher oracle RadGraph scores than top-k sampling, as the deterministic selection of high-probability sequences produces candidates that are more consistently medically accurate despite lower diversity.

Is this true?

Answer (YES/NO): NO